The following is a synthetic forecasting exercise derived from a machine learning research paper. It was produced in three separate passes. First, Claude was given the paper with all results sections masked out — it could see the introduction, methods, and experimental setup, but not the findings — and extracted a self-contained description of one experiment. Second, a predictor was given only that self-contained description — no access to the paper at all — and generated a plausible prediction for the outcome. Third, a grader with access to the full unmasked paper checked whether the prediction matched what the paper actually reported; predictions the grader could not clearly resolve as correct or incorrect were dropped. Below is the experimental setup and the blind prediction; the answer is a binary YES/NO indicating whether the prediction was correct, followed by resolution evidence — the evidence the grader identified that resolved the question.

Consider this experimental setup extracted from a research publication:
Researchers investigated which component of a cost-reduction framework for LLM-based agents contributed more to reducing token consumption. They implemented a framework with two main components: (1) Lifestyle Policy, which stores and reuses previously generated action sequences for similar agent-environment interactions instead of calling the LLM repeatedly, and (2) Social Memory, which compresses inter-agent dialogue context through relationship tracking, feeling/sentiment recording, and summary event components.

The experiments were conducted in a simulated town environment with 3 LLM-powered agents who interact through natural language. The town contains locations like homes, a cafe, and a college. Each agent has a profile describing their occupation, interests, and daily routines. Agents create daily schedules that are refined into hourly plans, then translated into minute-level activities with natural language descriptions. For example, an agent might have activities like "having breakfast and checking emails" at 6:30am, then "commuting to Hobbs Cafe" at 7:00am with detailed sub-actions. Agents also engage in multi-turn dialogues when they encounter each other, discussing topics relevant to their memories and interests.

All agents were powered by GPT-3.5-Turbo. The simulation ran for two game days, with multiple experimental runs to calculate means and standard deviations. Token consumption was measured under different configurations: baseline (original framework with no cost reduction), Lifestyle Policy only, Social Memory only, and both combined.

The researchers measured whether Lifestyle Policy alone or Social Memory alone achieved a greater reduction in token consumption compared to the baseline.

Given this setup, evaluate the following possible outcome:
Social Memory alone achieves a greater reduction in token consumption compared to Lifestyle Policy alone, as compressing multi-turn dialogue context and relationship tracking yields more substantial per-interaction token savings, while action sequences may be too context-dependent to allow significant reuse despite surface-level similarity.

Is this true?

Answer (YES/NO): NO